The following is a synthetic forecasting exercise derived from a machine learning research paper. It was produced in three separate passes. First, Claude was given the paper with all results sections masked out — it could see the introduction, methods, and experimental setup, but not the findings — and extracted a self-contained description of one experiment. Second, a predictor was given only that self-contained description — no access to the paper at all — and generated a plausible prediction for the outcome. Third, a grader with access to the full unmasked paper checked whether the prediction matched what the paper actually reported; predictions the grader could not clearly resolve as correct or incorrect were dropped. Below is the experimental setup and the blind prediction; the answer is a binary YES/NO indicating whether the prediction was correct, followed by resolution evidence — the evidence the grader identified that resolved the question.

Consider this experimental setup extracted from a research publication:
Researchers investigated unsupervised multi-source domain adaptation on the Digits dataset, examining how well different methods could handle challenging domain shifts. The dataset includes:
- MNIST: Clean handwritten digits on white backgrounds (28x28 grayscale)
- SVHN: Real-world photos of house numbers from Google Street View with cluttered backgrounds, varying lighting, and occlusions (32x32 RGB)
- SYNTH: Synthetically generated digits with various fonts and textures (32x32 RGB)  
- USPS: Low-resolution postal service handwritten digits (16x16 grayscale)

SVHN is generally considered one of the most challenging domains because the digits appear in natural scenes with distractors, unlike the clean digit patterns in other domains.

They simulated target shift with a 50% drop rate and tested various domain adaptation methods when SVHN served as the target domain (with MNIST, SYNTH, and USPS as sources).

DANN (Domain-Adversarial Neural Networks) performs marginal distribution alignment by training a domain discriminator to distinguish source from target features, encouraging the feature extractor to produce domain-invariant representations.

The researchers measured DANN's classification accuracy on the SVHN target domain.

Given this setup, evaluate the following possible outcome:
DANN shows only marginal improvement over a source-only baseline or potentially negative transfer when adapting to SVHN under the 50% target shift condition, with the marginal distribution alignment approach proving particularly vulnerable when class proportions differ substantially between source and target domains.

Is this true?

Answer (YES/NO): YES